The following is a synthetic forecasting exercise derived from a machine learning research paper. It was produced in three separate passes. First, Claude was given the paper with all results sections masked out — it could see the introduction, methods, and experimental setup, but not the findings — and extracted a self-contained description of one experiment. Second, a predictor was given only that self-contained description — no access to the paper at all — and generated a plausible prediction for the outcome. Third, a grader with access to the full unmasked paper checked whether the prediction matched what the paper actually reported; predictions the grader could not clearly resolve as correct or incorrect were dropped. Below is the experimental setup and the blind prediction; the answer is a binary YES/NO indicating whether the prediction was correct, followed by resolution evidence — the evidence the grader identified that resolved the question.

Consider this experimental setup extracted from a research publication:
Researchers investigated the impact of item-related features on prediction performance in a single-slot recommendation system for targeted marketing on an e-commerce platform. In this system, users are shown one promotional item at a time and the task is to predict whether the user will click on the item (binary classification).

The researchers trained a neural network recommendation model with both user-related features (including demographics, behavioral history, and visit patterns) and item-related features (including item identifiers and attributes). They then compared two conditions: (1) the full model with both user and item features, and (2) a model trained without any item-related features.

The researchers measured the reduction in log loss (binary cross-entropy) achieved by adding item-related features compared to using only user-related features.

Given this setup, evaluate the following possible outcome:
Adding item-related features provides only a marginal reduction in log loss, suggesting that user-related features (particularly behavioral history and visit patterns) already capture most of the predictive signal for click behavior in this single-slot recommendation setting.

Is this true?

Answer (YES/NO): YES